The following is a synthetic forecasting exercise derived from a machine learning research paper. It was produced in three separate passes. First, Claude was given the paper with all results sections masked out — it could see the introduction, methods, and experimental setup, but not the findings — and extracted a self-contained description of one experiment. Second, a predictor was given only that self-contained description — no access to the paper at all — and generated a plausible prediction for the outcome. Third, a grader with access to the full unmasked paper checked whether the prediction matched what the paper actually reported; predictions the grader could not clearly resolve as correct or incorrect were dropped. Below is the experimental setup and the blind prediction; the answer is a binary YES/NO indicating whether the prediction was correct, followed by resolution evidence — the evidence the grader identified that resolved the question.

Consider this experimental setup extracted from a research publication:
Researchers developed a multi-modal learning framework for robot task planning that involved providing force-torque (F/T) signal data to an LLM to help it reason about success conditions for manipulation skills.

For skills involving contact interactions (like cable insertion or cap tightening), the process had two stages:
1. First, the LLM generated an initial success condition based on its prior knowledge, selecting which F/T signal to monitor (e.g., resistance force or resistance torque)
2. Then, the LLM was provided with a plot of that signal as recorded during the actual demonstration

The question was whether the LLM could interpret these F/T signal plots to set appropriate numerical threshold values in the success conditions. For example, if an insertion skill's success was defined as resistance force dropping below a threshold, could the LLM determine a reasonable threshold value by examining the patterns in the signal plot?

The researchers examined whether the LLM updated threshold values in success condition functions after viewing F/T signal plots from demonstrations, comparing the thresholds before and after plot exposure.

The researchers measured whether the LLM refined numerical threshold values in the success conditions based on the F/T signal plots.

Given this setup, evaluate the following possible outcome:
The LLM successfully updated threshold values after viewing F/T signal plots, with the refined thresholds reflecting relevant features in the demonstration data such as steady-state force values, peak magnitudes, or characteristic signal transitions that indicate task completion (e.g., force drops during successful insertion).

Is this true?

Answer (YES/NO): YES